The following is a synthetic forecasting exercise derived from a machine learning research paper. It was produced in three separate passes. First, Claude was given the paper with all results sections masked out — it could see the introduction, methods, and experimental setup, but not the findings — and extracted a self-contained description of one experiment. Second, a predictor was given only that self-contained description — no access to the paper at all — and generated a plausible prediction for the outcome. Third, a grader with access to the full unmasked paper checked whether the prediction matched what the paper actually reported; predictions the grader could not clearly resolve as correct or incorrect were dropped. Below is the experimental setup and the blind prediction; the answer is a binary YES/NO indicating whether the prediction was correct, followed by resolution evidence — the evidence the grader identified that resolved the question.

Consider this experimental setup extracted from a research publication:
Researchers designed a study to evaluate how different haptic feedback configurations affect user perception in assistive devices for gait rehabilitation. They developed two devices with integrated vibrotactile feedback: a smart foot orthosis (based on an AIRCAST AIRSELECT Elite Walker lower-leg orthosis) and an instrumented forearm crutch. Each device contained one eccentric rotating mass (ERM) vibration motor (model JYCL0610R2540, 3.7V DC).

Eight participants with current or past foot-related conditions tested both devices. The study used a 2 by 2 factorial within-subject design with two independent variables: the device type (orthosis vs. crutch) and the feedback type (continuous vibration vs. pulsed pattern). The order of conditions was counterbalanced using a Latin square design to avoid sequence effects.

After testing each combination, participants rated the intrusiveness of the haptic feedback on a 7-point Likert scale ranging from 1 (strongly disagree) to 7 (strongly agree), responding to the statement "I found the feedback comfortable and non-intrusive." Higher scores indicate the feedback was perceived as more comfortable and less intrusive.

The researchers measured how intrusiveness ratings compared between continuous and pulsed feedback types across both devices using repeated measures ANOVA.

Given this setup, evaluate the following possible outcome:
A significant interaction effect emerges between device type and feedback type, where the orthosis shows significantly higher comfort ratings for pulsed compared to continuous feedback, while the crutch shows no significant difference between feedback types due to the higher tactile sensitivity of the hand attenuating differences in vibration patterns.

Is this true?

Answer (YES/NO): NO